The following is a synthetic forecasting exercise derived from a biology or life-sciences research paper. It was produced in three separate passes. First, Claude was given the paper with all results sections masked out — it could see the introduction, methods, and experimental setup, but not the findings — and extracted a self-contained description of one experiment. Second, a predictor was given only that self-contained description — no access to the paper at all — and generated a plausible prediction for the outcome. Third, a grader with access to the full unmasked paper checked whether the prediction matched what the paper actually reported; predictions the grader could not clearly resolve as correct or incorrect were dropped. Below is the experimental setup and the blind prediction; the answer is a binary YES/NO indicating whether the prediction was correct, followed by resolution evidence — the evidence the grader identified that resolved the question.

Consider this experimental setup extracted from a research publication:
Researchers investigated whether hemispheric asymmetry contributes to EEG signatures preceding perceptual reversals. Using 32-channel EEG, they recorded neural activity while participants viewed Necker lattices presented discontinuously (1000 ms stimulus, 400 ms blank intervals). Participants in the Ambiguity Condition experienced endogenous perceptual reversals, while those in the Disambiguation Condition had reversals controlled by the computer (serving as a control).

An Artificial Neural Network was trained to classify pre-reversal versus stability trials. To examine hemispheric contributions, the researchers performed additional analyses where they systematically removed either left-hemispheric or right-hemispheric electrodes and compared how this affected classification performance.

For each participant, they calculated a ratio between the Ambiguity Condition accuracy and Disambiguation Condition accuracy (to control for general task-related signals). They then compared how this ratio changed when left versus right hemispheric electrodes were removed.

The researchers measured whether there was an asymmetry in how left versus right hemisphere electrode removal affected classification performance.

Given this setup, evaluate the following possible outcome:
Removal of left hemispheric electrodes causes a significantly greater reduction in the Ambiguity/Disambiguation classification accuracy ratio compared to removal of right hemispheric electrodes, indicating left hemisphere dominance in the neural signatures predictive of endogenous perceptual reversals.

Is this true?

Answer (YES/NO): NO